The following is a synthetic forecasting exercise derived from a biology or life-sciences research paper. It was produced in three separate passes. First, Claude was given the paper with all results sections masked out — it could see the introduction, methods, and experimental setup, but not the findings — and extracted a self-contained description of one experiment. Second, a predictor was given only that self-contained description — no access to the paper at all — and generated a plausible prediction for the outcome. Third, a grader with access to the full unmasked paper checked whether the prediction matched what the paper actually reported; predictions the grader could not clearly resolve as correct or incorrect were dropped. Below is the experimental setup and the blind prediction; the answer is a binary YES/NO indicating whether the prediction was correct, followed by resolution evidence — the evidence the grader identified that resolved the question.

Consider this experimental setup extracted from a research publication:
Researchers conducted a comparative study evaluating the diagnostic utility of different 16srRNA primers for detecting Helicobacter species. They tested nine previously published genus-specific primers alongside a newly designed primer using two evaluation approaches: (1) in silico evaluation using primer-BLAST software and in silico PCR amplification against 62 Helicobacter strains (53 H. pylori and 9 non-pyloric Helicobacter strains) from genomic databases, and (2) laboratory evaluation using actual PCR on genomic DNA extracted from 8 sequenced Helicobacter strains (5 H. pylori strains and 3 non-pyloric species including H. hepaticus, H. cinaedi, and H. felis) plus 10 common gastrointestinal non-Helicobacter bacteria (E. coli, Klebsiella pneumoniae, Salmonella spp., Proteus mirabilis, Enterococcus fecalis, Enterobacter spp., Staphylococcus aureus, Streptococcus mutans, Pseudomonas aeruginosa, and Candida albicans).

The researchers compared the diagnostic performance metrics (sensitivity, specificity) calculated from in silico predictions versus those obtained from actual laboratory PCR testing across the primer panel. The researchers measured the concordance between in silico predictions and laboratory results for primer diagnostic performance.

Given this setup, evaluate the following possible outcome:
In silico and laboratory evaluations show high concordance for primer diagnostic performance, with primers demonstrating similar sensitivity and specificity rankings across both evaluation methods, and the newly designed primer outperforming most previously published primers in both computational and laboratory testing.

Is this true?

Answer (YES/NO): NO